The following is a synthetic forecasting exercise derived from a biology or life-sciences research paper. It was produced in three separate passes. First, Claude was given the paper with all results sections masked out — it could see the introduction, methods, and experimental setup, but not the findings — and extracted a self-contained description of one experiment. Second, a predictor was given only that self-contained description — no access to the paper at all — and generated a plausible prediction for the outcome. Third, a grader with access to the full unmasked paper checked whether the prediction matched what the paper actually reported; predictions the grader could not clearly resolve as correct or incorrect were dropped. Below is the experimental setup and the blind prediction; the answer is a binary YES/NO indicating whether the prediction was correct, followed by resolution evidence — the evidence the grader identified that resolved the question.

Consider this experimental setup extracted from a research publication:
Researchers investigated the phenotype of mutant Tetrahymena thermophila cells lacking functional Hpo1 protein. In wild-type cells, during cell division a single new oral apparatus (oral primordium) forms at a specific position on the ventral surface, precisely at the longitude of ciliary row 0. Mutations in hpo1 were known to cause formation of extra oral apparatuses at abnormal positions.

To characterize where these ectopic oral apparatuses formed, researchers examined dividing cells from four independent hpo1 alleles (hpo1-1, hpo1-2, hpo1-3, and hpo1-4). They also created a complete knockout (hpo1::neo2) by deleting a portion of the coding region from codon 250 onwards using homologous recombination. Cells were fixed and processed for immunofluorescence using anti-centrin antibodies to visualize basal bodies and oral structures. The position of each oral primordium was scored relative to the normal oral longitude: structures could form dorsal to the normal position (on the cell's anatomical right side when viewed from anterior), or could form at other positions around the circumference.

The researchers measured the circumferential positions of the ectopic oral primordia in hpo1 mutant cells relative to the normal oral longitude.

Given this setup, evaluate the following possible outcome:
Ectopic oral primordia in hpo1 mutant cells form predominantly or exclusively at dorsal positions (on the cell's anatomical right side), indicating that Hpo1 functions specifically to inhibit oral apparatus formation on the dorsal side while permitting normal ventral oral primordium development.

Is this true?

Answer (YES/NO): NO